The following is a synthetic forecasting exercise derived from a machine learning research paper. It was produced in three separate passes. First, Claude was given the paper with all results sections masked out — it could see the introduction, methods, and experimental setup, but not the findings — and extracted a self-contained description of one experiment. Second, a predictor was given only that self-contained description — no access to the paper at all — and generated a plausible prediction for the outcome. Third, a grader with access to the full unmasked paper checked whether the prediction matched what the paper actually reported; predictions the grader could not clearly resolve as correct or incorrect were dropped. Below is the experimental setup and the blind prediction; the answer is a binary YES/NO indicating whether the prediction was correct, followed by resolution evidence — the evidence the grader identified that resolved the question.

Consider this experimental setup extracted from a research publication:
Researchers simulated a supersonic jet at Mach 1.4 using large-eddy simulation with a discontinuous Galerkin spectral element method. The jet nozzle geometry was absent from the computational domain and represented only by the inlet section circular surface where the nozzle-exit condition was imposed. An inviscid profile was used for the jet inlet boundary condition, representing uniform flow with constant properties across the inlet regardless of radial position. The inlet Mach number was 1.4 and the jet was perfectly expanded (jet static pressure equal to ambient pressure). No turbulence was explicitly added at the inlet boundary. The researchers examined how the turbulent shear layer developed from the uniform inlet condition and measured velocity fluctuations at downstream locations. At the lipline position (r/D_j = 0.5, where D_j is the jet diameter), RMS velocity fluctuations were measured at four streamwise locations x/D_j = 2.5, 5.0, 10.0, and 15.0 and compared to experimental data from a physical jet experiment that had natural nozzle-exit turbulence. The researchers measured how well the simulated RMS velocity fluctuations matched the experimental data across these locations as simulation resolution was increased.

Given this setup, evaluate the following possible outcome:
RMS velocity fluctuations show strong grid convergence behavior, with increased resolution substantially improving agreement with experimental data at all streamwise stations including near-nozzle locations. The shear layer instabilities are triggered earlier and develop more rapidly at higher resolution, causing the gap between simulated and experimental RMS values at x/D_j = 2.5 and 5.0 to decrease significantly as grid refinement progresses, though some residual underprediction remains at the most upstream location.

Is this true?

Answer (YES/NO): NO